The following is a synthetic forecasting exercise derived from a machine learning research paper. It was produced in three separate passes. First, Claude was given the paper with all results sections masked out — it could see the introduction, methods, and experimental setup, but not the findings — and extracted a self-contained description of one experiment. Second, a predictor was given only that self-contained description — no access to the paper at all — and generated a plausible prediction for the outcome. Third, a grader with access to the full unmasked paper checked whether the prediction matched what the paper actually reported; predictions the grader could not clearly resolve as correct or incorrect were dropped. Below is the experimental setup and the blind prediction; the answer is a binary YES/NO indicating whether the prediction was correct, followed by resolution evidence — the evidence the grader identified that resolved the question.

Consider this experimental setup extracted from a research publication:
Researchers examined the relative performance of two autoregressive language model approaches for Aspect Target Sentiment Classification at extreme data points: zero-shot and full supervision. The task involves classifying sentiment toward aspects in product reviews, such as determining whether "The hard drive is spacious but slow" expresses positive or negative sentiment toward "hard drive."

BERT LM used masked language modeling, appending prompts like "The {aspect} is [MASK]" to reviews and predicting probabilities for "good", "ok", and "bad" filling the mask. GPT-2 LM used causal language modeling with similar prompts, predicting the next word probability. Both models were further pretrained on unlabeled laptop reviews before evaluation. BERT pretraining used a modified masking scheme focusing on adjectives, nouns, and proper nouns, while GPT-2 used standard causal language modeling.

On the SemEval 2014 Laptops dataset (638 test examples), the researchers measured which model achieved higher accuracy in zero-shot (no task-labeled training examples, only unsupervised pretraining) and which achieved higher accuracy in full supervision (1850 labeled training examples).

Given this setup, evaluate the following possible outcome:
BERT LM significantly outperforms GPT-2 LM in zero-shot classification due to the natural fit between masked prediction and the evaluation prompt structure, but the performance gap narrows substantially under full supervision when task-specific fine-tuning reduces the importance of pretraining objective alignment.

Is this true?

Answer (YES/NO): NO